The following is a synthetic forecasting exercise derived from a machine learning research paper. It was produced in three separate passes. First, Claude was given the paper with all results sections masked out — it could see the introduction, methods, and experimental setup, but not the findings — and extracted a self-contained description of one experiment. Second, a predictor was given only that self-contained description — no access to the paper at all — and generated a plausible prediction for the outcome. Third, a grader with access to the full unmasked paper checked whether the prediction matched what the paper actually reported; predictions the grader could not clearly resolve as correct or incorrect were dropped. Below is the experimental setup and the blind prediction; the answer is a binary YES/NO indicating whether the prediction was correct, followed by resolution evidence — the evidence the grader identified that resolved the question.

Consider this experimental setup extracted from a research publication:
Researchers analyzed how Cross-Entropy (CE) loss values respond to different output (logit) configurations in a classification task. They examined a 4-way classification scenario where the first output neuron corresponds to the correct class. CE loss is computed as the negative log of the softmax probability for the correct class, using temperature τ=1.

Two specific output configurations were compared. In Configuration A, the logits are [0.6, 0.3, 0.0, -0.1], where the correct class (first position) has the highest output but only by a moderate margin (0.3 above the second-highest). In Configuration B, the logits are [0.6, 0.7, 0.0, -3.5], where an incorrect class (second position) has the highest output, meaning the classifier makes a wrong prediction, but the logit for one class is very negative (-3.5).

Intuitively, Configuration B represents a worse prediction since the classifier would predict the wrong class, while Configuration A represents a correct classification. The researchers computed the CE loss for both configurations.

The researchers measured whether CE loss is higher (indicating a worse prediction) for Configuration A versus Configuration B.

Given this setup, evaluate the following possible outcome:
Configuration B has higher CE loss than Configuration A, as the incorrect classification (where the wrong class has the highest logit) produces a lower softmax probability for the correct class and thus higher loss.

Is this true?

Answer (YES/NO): NO